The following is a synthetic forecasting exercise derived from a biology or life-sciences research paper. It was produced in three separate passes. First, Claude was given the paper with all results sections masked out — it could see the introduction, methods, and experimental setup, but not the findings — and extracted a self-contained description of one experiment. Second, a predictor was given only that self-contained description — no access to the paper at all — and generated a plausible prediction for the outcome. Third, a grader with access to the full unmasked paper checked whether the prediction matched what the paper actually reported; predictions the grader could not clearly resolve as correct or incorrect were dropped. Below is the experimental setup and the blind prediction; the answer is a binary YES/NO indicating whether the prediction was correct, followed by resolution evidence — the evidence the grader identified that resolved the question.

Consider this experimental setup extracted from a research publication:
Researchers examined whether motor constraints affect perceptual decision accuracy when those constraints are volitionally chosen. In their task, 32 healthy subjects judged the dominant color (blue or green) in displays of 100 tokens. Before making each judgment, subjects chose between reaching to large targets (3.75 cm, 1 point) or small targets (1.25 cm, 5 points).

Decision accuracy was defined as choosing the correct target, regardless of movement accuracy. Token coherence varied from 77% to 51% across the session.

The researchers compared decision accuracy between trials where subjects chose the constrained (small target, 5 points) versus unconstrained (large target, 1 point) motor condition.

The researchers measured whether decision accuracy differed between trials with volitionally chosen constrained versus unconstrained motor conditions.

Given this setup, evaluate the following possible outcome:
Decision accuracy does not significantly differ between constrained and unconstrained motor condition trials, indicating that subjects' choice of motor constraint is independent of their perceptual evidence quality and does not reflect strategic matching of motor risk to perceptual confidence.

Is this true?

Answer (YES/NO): YES